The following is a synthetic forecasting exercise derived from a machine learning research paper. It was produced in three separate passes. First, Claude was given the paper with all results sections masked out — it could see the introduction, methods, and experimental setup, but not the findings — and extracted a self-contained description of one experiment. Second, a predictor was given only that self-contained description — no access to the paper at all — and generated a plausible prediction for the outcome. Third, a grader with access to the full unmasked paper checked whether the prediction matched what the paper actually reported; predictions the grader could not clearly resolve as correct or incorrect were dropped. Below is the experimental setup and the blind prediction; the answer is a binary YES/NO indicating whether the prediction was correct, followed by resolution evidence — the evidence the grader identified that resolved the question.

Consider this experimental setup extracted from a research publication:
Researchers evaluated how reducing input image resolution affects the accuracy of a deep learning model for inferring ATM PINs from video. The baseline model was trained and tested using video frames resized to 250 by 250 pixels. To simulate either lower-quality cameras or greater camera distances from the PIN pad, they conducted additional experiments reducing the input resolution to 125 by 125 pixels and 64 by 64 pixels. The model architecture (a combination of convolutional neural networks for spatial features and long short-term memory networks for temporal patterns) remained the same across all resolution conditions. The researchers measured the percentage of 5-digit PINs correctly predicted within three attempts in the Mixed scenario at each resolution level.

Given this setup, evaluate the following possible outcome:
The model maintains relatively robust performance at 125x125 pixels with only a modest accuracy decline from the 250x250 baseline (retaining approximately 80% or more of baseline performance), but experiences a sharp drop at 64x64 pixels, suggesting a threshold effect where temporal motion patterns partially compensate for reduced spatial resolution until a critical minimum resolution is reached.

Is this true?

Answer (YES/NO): NO